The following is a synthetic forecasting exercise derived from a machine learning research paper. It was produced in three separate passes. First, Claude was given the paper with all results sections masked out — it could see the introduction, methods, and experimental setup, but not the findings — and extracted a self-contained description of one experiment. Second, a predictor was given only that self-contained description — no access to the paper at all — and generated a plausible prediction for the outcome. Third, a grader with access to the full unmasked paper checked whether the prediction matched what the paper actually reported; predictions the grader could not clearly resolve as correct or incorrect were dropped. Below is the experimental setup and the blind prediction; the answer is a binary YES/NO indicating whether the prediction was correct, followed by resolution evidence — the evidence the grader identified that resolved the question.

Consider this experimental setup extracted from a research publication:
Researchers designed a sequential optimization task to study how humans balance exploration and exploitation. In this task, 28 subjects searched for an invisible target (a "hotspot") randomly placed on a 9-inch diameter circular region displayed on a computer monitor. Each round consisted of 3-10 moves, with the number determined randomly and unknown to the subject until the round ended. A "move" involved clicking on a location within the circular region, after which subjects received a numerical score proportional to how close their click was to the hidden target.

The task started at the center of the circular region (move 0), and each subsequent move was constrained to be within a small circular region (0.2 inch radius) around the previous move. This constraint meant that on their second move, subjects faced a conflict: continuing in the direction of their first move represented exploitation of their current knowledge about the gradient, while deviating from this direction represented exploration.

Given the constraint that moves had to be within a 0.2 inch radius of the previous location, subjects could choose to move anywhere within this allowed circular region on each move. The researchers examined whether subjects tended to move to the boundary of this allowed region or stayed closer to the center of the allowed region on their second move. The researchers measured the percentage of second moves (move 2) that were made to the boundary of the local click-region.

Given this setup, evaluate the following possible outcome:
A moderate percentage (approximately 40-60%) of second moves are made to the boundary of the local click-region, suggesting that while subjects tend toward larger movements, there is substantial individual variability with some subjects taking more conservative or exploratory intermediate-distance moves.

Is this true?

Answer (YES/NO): NO